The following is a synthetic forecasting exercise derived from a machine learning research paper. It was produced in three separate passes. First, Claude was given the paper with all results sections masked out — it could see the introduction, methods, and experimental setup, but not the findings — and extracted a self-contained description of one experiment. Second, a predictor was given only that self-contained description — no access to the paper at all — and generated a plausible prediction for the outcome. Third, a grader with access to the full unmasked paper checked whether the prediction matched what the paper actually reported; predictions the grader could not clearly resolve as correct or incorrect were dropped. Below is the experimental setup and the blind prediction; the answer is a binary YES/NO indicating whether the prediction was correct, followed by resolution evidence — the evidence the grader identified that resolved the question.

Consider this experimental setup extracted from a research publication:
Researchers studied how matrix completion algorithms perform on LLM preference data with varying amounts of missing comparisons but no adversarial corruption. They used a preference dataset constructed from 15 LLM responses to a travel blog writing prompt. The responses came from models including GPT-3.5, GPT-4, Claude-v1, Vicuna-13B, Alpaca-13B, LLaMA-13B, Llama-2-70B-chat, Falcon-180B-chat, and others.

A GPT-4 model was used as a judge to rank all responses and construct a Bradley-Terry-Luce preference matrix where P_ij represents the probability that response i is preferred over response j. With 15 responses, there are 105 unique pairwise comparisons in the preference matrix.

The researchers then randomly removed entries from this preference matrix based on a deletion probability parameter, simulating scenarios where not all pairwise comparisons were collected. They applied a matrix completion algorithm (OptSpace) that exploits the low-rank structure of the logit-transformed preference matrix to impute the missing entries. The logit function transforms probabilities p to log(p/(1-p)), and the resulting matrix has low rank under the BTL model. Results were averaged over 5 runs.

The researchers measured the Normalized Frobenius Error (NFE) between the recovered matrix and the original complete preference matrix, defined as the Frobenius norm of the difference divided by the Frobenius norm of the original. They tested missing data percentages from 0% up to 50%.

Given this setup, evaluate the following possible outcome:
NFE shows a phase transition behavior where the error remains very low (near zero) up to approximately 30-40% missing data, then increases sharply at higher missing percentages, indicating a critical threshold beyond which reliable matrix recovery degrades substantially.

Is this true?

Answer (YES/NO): NO